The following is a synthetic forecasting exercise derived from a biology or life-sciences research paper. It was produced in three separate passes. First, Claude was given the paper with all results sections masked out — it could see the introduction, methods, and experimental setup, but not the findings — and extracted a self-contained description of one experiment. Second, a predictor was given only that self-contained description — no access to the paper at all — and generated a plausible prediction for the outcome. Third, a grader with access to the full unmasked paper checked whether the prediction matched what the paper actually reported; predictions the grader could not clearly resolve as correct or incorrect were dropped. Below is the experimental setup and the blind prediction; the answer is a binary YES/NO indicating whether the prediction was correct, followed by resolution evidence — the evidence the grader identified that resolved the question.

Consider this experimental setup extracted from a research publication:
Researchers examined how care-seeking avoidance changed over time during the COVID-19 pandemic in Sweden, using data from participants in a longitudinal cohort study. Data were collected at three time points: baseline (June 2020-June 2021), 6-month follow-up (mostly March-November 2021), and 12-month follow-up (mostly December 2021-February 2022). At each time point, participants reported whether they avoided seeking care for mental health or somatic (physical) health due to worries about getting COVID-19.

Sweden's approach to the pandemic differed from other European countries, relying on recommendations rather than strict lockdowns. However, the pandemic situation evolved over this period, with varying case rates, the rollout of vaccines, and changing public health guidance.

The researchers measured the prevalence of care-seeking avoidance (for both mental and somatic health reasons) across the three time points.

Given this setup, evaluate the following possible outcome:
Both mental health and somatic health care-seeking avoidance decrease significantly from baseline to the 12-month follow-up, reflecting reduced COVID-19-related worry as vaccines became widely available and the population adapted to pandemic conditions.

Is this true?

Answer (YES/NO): YES